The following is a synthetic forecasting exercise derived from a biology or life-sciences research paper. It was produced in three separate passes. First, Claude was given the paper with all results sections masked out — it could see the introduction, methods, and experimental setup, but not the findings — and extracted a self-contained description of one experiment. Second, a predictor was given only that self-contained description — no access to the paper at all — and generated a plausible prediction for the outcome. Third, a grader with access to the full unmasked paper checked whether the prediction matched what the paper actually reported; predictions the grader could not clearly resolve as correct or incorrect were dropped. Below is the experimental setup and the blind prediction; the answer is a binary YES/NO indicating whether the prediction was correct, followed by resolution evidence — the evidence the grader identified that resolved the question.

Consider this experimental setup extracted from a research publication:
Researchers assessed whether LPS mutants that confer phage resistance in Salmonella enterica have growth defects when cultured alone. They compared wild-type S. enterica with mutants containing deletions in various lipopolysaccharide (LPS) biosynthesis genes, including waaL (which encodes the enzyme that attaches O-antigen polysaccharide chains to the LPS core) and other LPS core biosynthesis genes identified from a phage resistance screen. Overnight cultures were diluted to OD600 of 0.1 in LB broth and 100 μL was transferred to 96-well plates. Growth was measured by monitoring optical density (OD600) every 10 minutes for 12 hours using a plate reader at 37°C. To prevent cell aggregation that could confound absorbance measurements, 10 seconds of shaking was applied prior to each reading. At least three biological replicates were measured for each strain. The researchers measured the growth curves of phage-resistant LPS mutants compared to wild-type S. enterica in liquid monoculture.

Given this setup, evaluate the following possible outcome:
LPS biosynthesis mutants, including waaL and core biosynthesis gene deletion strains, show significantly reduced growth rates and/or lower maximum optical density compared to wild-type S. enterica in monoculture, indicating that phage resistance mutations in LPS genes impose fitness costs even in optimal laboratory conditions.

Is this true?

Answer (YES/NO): NO